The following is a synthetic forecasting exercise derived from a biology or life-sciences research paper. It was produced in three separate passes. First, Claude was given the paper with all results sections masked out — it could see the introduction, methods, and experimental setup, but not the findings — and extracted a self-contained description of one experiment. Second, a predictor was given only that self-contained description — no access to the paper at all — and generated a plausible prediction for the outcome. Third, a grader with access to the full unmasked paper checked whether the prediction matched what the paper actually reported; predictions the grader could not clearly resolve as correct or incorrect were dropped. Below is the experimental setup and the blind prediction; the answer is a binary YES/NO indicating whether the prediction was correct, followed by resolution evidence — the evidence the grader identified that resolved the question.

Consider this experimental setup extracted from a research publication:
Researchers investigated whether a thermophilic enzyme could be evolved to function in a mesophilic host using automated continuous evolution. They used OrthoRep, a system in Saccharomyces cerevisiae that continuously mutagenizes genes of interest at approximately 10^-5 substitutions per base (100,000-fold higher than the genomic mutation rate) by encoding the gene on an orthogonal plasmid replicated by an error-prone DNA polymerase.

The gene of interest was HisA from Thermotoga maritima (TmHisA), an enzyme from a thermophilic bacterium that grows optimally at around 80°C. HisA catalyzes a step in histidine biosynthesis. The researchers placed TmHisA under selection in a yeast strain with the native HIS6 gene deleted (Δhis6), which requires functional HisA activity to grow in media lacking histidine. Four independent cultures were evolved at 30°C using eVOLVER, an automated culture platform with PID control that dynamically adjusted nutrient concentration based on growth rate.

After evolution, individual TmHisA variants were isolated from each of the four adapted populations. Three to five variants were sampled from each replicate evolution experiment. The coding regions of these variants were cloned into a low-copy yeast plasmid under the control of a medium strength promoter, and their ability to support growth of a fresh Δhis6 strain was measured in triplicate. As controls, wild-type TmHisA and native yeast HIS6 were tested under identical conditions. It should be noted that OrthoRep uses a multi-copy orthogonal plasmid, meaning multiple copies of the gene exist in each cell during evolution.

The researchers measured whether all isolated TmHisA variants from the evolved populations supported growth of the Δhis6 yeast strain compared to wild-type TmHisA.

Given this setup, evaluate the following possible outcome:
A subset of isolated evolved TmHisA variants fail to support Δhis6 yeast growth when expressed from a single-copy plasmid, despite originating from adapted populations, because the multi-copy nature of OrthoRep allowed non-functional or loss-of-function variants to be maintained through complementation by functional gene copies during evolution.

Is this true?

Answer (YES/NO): YES